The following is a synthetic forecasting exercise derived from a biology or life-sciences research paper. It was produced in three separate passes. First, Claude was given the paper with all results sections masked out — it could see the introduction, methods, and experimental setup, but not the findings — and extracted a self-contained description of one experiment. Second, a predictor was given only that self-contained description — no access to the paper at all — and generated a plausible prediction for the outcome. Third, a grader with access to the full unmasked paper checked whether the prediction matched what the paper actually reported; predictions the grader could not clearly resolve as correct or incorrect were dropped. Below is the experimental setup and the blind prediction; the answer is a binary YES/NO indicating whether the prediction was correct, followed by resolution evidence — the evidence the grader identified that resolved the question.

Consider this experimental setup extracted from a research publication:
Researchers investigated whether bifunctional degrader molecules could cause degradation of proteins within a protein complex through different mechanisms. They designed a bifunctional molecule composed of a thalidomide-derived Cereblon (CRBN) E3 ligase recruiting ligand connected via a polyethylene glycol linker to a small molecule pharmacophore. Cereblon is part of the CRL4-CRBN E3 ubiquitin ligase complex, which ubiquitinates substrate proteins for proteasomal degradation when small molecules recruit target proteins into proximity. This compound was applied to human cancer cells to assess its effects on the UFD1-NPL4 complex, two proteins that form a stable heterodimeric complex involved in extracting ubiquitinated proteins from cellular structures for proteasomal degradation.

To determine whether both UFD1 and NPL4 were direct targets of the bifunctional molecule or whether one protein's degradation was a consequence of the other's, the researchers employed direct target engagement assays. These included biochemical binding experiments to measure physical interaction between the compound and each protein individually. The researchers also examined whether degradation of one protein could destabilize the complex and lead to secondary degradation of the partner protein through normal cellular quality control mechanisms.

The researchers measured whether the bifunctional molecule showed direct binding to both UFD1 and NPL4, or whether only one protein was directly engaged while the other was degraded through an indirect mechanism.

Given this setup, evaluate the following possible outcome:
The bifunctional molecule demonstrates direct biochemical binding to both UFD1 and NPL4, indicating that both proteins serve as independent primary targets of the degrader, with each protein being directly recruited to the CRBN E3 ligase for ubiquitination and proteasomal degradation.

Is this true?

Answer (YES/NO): NO